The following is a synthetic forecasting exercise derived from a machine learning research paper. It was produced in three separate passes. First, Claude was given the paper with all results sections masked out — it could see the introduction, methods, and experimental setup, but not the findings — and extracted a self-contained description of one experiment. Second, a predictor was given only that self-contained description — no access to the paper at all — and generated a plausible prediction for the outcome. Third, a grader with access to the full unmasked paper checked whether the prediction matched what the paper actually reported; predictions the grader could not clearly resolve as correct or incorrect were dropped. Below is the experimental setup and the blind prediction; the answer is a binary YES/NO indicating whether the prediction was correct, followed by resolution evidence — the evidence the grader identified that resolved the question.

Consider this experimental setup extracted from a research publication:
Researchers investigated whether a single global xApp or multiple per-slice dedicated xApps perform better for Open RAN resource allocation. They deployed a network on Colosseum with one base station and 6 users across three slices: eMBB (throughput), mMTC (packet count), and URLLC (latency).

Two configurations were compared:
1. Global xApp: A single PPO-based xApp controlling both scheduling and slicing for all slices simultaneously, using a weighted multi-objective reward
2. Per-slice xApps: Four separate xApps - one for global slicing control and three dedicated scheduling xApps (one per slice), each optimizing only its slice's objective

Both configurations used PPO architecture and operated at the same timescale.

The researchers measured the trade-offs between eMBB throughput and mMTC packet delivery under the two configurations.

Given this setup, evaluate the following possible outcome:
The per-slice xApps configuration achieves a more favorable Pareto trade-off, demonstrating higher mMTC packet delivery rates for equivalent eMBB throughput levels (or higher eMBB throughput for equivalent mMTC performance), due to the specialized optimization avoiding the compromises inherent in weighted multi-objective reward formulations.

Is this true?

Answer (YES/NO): NO